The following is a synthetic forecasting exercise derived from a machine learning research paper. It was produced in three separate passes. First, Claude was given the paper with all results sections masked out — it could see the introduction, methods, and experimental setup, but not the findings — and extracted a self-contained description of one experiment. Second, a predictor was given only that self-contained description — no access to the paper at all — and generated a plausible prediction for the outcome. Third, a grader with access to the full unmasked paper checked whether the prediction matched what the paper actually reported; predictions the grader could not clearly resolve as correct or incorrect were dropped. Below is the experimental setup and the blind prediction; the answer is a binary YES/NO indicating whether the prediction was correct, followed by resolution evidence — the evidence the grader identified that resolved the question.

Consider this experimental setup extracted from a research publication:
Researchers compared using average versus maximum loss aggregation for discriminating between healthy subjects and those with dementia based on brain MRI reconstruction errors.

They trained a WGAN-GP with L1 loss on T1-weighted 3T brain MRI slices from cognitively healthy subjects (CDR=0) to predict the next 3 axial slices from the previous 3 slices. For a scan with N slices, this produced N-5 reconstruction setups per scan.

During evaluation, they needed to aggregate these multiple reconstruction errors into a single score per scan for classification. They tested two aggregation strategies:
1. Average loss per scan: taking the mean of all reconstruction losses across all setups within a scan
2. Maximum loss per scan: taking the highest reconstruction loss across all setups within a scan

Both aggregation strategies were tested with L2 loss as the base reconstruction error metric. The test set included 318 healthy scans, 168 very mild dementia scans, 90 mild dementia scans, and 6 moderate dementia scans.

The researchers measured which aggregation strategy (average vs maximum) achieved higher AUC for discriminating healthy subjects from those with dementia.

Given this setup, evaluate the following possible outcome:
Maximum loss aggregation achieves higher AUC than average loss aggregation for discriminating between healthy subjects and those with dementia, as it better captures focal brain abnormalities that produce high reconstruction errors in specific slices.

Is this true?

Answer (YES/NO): NO